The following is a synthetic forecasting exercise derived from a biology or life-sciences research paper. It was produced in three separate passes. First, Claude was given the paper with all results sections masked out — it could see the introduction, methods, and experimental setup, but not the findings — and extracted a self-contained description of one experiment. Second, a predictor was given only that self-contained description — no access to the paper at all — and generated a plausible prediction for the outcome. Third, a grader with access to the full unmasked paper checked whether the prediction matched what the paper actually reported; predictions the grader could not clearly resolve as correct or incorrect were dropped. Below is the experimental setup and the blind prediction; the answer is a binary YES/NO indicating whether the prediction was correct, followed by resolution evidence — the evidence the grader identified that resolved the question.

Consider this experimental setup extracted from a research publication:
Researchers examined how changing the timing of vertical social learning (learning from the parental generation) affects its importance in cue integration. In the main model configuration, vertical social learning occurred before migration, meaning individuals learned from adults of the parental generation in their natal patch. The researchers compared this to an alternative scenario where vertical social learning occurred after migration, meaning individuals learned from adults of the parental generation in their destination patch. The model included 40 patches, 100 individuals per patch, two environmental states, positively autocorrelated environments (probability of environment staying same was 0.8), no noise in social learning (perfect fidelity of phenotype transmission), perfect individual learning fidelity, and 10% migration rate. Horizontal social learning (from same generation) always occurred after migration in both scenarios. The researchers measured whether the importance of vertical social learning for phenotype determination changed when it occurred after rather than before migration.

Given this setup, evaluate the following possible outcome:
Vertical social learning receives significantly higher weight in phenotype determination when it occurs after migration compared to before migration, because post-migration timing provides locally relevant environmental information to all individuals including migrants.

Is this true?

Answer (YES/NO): NO